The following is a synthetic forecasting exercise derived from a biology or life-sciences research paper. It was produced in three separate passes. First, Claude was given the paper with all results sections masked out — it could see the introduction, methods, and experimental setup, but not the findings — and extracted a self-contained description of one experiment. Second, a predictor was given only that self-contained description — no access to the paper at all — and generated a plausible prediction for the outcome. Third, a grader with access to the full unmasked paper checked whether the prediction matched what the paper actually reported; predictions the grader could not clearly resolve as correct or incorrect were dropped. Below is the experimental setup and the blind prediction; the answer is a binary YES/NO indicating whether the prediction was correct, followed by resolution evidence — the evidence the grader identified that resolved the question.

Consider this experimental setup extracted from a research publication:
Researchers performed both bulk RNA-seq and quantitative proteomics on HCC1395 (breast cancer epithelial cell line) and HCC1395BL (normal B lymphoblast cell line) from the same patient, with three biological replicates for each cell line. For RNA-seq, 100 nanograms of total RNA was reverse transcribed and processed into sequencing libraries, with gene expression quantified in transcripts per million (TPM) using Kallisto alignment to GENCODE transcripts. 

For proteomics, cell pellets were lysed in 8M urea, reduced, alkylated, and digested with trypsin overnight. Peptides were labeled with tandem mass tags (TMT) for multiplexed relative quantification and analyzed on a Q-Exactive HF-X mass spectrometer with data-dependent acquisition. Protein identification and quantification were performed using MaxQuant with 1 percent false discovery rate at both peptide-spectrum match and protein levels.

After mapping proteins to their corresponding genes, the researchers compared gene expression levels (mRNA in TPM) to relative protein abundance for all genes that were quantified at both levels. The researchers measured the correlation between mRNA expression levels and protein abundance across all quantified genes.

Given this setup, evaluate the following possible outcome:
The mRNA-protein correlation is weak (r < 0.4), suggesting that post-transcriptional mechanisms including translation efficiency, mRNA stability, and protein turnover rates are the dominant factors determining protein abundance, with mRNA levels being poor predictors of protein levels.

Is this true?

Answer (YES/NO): NO